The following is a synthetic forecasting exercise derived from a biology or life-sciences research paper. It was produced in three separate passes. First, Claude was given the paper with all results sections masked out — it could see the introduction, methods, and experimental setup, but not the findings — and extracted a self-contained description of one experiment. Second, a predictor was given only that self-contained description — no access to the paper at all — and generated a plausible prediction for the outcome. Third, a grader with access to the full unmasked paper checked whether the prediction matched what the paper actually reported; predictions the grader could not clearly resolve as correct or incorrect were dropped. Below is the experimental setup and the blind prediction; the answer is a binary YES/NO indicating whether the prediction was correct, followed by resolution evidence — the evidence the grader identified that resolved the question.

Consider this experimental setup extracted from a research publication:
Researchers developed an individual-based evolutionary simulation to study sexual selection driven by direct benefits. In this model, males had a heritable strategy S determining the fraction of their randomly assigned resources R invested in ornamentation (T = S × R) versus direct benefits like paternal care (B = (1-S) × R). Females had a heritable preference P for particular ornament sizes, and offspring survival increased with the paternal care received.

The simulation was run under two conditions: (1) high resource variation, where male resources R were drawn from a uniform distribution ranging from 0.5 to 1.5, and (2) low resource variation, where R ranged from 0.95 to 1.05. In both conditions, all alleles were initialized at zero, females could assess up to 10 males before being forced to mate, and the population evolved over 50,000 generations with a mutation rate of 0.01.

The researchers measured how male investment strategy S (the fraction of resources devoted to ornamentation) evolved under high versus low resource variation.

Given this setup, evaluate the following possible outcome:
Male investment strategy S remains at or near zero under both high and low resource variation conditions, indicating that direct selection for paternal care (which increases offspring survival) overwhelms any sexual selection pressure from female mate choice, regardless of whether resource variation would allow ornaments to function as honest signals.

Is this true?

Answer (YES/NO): NO